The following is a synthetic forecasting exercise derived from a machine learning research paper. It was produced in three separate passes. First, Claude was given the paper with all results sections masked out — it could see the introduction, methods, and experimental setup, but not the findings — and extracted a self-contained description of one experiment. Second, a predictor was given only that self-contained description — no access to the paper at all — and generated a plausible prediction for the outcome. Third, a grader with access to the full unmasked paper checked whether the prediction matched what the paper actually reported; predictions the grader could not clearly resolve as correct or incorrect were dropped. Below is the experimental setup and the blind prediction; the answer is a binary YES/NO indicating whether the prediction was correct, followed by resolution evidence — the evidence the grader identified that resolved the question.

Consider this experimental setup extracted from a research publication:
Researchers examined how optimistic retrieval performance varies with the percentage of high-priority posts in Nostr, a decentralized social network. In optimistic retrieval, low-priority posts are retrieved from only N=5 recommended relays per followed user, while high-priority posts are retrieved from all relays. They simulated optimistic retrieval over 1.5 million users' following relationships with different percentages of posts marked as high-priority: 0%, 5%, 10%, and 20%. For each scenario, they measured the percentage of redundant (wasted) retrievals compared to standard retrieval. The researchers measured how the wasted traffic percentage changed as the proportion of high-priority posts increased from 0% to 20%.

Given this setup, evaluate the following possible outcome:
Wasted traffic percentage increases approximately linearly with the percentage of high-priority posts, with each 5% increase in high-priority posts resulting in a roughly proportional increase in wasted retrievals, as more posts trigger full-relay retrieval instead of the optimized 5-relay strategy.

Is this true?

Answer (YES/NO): YES